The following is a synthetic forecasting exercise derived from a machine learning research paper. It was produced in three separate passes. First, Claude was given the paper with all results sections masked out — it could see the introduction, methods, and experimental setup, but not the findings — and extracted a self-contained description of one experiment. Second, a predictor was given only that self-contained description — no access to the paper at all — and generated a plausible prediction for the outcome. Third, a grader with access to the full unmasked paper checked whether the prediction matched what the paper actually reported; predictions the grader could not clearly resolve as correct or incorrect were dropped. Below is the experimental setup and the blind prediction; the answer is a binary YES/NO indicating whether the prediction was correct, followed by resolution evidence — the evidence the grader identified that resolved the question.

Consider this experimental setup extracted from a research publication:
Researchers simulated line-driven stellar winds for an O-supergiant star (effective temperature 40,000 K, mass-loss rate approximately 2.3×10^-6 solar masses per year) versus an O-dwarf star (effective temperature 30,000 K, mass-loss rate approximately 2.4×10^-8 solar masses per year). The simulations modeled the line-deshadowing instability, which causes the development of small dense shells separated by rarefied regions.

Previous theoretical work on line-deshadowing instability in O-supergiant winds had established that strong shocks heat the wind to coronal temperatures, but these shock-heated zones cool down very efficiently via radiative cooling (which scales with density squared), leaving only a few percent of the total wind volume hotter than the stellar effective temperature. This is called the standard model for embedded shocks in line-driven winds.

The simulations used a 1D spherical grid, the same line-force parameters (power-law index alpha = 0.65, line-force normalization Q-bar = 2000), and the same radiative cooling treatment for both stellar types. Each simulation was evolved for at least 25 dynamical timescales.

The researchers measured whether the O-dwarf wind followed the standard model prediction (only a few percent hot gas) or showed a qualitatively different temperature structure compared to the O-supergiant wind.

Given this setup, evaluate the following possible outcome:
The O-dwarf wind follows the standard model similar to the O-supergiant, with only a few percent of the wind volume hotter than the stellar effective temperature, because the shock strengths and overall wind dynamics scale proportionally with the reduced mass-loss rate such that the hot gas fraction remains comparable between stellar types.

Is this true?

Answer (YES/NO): NO